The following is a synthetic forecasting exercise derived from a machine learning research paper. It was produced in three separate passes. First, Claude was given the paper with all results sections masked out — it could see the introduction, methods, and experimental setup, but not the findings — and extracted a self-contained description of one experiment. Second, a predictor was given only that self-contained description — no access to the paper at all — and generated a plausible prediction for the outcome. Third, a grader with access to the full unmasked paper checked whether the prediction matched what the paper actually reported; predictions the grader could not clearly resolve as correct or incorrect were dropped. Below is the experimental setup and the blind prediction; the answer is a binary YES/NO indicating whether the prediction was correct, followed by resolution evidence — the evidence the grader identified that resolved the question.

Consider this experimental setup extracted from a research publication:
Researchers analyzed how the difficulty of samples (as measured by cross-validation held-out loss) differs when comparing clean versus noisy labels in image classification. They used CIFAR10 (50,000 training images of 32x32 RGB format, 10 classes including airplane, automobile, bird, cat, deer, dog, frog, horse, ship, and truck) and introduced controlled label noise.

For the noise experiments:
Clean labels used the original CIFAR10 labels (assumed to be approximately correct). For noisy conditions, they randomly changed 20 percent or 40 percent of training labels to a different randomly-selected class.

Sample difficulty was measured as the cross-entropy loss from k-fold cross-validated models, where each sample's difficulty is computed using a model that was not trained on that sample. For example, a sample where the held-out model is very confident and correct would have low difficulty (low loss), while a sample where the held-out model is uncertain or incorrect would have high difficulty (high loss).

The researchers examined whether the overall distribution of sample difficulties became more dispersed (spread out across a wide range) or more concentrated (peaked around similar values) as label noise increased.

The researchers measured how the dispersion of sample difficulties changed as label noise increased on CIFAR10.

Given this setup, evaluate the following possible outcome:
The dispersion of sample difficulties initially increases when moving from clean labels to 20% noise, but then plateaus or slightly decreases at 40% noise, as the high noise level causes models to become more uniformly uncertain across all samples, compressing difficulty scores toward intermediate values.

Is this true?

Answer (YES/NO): NO